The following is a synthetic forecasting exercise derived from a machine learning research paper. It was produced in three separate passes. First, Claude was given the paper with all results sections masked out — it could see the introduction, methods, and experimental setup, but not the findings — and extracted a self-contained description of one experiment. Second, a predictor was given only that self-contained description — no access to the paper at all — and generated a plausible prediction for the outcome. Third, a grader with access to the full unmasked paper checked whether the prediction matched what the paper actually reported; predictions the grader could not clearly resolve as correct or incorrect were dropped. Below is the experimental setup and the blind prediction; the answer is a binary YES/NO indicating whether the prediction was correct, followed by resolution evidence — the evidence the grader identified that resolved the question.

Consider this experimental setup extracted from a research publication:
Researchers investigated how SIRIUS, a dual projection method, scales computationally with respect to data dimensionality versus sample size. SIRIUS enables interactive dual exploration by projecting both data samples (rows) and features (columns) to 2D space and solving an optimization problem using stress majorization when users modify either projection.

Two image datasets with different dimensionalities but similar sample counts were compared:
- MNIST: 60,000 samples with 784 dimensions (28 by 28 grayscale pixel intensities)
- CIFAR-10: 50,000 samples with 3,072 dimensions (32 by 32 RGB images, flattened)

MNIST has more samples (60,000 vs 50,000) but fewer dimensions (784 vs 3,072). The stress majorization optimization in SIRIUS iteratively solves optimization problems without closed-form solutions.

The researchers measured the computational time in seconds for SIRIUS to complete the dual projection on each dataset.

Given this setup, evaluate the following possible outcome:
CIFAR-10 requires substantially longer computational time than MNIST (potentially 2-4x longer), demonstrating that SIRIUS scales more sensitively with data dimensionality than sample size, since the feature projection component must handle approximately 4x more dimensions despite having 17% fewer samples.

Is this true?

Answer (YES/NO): NO